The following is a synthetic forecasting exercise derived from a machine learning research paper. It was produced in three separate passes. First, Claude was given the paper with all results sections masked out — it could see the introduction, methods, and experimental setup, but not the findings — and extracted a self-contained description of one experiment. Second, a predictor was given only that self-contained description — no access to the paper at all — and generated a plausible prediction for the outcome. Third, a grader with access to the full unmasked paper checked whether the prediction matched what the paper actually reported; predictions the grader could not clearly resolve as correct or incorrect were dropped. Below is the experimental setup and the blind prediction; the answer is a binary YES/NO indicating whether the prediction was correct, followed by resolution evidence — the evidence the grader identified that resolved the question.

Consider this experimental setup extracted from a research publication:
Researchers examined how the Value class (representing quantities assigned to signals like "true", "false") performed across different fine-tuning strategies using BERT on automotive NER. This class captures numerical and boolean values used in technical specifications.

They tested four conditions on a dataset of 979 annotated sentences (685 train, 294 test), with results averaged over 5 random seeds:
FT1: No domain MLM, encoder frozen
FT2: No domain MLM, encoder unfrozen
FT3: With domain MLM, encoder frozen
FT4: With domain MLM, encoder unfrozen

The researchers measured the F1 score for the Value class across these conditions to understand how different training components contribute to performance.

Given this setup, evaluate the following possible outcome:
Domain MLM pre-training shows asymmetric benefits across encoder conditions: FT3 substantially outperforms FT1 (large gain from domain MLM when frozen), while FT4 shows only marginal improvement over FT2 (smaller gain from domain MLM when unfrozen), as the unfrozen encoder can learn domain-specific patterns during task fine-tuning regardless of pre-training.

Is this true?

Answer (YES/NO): NO